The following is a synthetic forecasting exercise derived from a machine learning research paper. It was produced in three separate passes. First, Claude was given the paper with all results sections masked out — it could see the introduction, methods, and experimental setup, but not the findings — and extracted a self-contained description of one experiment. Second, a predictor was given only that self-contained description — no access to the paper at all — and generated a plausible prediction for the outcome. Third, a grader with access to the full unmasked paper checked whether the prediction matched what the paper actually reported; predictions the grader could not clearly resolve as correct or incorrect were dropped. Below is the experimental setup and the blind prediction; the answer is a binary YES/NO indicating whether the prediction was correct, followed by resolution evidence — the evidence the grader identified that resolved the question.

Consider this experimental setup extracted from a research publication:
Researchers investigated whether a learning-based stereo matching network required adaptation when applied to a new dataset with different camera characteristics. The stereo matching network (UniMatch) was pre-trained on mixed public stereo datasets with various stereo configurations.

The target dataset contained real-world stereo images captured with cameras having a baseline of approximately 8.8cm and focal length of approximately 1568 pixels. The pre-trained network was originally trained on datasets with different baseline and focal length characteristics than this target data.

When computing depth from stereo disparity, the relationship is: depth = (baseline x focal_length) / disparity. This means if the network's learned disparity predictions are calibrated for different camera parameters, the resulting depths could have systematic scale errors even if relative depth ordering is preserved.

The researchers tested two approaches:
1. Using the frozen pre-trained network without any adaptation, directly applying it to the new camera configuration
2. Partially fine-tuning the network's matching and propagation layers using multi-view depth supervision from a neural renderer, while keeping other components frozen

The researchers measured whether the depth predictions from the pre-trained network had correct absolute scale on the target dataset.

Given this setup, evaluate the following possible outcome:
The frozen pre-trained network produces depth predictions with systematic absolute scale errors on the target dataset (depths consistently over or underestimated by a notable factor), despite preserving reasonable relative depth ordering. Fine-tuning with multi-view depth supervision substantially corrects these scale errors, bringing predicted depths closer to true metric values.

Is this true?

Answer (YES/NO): YES